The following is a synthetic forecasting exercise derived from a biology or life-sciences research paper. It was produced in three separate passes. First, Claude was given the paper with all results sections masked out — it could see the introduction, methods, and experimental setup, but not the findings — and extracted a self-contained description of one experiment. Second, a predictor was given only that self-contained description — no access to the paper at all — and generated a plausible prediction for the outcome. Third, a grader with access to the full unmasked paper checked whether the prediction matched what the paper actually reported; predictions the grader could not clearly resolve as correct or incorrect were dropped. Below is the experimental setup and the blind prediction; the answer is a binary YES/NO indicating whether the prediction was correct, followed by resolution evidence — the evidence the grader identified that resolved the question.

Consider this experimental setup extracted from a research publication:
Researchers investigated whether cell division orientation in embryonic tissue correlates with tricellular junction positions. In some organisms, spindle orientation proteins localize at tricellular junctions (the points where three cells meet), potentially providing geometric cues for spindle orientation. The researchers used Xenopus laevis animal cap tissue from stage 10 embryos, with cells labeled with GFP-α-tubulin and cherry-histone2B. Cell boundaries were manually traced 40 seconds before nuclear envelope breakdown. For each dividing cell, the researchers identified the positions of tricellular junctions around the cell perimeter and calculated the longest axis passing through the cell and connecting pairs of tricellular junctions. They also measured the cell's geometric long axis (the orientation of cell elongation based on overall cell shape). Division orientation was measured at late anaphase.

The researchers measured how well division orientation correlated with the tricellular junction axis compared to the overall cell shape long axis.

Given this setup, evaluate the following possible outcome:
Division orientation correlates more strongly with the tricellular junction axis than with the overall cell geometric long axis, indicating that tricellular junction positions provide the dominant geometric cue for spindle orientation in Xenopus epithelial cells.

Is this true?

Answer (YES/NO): YES